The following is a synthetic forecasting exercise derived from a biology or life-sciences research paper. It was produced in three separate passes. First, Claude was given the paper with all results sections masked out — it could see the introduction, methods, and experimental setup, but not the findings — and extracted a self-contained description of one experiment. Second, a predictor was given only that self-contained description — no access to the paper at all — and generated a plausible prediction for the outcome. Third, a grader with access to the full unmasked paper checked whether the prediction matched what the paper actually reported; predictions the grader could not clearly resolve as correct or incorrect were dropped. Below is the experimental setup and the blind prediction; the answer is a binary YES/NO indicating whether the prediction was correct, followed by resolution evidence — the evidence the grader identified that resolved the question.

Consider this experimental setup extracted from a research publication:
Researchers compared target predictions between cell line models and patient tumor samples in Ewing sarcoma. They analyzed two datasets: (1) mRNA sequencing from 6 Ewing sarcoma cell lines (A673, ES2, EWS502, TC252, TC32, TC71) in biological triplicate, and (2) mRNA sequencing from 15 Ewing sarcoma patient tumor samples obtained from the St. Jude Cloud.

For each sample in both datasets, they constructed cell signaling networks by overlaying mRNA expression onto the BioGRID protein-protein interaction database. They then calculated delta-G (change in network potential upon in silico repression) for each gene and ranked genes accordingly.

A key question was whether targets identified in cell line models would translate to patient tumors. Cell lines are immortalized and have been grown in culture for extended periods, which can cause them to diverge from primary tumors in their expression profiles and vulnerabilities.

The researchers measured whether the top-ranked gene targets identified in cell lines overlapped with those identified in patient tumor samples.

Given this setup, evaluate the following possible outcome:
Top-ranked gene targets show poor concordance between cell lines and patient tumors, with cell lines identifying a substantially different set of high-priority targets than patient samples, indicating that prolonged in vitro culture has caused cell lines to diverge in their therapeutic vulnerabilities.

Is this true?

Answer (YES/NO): YES